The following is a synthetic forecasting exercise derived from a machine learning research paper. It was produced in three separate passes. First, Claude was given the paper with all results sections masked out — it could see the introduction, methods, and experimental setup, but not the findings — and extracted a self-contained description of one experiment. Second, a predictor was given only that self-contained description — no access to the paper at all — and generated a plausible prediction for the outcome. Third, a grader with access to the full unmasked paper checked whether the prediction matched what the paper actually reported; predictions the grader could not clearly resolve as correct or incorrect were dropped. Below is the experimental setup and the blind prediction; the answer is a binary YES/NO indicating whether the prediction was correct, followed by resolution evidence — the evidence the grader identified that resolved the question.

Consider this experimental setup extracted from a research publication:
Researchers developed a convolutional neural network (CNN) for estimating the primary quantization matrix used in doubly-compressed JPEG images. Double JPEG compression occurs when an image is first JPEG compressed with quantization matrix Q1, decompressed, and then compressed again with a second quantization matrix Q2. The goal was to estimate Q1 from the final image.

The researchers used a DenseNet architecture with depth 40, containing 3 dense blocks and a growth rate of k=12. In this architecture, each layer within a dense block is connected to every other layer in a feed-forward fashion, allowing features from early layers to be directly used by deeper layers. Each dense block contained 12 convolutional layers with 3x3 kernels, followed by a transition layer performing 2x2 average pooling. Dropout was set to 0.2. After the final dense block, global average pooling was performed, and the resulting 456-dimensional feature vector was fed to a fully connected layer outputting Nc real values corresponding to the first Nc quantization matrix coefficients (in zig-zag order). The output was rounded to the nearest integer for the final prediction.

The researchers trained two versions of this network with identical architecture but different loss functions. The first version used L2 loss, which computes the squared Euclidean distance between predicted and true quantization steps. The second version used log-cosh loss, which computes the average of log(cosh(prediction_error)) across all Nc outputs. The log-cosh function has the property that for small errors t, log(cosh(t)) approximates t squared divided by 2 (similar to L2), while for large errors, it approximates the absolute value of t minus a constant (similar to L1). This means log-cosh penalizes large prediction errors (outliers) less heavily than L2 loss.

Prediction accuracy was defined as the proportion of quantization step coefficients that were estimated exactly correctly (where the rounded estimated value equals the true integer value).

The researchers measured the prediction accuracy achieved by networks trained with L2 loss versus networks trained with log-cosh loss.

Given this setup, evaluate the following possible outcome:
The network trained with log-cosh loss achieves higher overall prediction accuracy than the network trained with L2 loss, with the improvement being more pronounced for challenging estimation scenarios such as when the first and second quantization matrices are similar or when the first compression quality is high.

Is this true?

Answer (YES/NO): NO